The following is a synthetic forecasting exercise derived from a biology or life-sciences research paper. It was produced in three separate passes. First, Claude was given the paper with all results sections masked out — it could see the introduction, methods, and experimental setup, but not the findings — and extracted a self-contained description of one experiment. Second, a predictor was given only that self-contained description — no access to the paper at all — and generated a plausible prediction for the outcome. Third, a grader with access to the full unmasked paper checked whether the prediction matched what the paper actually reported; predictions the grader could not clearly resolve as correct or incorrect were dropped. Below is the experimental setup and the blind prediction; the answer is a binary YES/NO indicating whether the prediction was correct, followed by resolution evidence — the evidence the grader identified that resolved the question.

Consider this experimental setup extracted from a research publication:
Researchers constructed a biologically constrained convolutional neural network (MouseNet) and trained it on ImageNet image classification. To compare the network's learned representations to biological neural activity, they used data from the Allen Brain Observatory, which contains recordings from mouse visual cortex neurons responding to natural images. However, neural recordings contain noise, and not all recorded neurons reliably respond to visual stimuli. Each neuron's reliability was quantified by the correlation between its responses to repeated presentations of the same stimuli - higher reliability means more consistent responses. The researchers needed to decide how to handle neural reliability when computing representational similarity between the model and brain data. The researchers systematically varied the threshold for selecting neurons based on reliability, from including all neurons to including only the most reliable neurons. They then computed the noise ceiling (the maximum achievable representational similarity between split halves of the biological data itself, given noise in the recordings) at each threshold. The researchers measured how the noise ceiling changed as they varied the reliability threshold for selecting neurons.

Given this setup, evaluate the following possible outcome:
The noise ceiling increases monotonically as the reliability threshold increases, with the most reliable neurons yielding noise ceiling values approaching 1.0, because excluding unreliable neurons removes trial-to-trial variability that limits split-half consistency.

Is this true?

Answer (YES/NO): NO